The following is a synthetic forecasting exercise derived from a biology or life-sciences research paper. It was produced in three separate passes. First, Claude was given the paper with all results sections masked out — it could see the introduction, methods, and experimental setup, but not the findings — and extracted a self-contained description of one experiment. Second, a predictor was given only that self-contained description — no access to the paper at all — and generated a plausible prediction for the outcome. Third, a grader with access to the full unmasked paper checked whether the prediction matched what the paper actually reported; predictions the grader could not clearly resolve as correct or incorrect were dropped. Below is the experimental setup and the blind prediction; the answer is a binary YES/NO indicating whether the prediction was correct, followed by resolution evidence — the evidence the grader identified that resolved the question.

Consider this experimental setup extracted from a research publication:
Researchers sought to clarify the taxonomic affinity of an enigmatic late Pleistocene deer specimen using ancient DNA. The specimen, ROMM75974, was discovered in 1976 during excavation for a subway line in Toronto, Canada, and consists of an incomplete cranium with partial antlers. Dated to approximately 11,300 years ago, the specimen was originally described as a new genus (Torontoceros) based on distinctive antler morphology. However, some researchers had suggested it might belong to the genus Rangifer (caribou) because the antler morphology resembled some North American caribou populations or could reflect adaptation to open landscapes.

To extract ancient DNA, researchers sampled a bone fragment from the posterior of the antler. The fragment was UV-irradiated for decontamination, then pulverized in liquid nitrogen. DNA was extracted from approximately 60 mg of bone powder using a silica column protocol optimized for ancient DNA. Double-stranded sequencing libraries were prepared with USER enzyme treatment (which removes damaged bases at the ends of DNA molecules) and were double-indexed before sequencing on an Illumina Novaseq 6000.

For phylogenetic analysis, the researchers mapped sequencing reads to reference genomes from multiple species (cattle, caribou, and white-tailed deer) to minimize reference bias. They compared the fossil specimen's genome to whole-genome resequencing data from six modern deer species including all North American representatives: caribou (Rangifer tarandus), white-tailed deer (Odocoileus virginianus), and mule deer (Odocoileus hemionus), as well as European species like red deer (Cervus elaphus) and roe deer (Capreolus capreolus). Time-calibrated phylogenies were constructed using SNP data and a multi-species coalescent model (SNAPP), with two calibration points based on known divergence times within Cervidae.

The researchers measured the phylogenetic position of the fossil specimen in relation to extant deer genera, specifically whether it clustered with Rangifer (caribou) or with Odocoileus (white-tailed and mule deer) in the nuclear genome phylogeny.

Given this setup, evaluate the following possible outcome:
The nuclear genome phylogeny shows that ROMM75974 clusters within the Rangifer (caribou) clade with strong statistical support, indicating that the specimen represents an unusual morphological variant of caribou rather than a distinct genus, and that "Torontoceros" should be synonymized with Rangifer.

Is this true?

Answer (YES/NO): NO